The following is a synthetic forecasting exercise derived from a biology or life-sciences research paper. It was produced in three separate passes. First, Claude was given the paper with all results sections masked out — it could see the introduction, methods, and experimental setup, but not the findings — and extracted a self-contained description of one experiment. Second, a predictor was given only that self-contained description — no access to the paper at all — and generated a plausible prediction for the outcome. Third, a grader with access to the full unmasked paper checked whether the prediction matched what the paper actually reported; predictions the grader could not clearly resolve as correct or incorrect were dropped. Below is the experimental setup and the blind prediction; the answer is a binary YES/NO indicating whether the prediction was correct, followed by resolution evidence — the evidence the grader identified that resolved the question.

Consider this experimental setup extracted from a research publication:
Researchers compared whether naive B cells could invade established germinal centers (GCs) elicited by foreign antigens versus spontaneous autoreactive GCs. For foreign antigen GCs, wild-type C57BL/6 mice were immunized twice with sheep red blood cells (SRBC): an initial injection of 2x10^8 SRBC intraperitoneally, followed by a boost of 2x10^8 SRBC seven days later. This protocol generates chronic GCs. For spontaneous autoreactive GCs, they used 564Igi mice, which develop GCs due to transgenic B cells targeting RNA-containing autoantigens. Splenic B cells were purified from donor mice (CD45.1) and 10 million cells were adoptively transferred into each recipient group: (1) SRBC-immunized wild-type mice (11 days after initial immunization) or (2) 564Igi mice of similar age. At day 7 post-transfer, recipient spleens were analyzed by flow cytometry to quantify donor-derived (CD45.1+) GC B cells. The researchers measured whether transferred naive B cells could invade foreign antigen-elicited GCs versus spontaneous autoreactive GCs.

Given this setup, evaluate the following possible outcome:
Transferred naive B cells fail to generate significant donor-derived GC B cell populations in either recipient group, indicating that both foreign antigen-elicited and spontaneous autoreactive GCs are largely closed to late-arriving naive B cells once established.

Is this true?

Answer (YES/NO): NO